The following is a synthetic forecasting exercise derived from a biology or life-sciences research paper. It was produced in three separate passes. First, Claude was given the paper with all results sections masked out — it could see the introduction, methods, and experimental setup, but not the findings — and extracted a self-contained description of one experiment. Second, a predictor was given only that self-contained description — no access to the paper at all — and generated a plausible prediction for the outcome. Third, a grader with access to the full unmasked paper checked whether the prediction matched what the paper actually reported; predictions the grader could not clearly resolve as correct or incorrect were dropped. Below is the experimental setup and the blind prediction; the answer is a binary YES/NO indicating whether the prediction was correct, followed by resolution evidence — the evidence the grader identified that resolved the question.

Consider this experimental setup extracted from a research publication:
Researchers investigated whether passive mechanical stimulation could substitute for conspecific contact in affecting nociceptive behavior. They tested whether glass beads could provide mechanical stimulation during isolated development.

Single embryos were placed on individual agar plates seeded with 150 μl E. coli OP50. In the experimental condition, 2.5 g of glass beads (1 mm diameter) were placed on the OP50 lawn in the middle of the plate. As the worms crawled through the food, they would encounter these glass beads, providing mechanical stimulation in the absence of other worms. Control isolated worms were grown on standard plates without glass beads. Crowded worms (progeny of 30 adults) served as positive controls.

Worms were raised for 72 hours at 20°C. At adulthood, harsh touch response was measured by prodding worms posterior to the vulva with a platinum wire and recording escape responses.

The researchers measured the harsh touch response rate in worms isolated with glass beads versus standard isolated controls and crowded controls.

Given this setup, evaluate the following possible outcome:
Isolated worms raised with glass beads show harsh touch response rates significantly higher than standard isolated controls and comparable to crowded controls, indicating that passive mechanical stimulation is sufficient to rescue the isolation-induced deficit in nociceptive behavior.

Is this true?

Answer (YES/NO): NO